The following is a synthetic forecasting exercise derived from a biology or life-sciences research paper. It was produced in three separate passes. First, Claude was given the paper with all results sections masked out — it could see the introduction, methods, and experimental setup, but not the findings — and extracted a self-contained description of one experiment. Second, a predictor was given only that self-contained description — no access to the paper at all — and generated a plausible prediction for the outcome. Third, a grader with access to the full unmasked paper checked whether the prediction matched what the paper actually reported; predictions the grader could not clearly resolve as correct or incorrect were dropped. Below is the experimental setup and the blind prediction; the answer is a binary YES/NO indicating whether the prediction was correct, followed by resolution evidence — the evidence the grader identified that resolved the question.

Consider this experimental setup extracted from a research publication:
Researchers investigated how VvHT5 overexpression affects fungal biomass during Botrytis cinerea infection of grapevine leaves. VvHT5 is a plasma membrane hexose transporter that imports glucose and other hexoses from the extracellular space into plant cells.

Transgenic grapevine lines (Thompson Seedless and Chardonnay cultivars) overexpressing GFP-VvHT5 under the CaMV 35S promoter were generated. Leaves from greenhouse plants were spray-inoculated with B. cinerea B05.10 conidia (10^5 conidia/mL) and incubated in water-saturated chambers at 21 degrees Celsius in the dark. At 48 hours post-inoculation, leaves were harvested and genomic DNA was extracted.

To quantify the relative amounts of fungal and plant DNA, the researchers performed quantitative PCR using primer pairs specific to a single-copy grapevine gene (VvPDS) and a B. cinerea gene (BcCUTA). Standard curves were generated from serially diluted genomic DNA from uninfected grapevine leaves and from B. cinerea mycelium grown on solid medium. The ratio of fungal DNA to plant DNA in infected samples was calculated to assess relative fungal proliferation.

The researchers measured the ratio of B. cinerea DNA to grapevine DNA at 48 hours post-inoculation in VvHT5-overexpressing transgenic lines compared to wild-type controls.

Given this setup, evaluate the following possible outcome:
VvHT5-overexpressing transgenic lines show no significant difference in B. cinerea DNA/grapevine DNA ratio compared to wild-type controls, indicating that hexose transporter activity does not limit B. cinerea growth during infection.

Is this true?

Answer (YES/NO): NO